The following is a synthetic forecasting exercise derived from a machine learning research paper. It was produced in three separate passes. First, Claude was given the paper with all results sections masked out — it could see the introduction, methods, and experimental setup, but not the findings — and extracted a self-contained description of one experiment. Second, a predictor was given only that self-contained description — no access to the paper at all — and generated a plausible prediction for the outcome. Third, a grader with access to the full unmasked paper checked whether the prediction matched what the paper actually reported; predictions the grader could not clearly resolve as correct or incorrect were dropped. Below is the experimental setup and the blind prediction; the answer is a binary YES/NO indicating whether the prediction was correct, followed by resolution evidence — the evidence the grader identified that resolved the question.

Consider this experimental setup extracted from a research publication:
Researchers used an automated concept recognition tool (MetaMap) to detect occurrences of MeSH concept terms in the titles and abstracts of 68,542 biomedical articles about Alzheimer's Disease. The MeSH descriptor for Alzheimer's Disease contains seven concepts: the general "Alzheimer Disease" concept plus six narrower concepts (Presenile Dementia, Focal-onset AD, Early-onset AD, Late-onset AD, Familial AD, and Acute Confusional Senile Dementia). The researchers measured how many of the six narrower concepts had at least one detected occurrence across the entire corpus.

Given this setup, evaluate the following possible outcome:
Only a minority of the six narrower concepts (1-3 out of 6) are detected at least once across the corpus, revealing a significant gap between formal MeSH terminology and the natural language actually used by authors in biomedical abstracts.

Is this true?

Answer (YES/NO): NO